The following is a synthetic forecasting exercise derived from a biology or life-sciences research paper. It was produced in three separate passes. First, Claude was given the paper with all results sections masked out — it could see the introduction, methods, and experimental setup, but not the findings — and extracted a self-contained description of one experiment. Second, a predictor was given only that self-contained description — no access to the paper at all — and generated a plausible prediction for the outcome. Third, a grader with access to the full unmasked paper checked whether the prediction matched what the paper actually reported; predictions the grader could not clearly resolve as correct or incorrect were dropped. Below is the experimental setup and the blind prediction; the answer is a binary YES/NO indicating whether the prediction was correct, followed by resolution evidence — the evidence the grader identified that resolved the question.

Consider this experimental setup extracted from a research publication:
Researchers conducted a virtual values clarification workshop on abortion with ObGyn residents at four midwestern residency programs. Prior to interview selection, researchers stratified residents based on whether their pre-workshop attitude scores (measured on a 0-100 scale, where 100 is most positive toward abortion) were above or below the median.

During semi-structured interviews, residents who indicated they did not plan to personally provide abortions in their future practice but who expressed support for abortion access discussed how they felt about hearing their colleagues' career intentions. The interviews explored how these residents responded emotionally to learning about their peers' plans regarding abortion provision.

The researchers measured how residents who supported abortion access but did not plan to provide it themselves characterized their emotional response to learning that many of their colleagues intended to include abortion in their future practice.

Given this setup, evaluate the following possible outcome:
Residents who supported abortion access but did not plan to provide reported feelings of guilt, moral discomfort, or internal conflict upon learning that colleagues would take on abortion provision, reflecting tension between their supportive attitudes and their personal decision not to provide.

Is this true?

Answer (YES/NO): NO